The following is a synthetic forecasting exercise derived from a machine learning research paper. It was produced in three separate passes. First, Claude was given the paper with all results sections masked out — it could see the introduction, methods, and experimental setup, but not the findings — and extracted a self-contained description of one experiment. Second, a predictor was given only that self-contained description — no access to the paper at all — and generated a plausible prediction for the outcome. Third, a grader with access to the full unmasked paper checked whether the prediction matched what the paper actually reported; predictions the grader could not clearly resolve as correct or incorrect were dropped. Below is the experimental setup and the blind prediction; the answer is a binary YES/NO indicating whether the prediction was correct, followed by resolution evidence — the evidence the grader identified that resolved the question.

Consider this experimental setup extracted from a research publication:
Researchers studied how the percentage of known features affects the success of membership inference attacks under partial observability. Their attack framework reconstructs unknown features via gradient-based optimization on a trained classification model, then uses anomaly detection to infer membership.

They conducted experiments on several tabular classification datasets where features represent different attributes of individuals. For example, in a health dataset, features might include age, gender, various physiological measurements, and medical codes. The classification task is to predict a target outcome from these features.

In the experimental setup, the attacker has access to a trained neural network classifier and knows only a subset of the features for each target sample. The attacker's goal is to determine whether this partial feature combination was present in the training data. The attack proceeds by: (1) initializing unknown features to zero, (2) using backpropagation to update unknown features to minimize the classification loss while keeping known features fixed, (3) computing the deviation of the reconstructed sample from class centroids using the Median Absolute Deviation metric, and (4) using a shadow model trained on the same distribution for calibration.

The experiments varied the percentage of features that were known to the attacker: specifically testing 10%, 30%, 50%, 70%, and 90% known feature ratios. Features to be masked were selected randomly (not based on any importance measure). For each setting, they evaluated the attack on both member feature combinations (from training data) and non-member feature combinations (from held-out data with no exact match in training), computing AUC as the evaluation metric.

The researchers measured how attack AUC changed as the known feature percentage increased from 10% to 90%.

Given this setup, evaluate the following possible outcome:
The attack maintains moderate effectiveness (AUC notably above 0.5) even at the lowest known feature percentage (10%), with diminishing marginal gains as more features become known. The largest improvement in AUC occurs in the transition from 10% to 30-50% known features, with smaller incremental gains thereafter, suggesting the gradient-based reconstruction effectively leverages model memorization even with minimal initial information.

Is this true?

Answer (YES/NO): NO